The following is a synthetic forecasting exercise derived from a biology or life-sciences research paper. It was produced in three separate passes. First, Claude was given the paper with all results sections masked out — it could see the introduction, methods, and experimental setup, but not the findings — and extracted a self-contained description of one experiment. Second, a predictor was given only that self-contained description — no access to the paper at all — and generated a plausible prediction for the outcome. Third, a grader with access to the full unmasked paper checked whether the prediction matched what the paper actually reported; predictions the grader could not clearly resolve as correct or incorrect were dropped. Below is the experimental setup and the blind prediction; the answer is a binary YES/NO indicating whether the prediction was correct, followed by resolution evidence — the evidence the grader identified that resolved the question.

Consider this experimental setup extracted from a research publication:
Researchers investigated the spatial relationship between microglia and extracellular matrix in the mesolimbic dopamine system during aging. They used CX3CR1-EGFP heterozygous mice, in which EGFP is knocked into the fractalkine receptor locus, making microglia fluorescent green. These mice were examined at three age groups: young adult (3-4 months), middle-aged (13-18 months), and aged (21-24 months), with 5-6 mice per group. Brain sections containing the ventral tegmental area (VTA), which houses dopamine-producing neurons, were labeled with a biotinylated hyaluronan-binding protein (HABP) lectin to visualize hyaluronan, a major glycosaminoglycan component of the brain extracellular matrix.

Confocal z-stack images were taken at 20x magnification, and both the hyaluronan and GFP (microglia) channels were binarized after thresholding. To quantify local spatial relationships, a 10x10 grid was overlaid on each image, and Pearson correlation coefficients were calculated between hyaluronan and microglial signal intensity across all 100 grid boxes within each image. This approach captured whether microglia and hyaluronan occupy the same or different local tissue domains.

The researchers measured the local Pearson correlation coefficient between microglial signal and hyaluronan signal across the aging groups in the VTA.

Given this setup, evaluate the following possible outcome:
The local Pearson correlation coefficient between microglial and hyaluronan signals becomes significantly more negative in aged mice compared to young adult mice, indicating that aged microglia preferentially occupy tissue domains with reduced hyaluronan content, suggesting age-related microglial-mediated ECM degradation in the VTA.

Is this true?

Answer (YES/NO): NO